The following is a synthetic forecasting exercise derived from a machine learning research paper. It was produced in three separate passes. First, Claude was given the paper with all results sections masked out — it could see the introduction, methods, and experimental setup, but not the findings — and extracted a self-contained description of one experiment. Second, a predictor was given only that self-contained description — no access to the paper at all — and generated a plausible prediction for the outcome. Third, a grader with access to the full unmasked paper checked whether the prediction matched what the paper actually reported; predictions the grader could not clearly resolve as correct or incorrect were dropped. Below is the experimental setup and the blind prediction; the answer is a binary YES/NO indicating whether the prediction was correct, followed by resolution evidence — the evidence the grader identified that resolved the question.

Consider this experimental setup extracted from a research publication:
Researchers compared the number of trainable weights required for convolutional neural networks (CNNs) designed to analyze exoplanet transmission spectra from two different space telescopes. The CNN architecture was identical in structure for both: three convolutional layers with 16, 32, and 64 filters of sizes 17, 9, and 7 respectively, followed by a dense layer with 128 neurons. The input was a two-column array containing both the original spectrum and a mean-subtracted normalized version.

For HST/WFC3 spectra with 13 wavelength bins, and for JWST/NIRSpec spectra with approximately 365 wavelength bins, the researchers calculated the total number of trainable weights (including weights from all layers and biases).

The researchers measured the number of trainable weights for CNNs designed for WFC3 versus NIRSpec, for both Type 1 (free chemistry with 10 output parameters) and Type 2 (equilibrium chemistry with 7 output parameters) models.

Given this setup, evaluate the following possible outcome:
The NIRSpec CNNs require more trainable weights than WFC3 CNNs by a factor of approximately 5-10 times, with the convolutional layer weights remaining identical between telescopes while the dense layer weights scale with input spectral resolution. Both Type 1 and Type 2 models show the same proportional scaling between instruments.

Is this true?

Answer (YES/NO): NO